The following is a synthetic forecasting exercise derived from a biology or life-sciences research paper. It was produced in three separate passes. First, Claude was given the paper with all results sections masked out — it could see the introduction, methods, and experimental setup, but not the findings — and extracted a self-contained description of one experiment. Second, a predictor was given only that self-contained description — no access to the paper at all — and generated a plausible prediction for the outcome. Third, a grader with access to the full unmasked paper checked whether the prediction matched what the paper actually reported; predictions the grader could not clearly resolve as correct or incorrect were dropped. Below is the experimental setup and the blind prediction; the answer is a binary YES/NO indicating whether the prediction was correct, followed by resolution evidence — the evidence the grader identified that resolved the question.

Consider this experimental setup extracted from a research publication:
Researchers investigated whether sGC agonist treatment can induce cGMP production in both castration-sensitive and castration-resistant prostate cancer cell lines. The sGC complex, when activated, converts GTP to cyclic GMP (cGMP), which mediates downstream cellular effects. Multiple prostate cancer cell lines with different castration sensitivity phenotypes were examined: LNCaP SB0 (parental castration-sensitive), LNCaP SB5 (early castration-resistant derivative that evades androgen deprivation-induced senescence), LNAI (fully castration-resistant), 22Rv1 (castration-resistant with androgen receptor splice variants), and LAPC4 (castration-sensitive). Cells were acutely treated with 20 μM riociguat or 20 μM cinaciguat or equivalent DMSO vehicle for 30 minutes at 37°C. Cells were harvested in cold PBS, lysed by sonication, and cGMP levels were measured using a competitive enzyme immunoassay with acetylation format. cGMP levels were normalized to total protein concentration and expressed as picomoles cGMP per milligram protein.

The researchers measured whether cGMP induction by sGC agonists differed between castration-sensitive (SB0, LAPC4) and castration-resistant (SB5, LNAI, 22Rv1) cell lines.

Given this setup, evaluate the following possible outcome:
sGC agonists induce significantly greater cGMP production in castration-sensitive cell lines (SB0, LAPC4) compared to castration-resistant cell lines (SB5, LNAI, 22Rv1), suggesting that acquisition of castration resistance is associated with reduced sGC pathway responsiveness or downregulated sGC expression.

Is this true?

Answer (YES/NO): NO